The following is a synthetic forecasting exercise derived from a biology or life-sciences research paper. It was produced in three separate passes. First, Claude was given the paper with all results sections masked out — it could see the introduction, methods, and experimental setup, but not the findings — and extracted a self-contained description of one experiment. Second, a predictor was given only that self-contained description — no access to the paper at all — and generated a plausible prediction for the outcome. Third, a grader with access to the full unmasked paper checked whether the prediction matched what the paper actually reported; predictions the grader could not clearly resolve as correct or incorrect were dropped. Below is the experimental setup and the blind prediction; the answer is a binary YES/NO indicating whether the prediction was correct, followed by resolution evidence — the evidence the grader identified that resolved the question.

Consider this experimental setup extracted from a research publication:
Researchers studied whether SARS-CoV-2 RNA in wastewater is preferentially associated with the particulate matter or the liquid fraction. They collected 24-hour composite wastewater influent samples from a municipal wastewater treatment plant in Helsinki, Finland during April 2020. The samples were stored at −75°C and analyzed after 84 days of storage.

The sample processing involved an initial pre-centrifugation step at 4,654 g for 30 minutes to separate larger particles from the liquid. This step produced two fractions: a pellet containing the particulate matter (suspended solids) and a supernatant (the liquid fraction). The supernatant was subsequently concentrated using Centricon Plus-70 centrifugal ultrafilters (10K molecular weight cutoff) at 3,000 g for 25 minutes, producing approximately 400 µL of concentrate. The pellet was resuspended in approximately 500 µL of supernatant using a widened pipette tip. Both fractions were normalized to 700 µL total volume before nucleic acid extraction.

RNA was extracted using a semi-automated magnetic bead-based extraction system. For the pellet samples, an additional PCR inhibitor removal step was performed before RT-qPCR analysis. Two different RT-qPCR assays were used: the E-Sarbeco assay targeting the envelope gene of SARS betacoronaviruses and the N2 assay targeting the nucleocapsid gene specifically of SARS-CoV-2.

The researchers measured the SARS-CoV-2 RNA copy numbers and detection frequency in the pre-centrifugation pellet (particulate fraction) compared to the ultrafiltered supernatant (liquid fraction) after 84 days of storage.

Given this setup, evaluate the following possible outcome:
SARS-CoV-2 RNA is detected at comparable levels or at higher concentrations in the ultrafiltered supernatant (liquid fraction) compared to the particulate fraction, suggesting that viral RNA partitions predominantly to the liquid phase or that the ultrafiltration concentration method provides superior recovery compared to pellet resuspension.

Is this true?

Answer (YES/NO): NO